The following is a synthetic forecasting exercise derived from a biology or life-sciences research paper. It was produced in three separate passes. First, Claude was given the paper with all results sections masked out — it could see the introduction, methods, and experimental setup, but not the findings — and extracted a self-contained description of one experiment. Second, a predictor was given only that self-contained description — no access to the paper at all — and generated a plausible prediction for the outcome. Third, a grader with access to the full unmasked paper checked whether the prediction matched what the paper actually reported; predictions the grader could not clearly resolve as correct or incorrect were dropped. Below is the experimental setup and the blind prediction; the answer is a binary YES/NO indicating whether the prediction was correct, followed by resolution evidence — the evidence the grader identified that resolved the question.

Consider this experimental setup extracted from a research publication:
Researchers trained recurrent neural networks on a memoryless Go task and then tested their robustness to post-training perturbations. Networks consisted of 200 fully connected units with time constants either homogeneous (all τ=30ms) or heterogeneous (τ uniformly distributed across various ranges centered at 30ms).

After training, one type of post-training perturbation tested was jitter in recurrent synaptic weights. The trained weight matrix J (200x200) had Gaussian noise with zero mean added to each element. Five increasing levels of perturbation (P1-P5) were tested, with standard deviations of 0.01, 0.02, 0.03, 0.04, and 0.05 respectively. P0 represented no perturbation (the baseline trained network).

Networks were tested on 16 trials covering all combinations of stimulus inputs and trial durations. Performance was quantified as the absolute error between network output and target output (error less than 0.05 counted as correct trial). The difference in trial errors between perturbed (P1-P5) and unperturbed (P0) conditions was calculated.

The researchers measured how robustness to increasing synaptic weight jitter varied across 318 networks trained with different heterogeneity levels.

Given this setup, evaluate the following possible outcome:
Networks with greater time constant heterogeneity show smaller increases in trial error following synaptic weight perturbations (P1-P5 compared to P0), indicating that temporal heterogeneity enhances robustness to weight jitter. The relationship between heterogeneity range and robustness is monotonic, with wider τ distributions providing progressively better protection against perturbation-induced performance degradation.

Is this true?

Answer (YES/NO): NO